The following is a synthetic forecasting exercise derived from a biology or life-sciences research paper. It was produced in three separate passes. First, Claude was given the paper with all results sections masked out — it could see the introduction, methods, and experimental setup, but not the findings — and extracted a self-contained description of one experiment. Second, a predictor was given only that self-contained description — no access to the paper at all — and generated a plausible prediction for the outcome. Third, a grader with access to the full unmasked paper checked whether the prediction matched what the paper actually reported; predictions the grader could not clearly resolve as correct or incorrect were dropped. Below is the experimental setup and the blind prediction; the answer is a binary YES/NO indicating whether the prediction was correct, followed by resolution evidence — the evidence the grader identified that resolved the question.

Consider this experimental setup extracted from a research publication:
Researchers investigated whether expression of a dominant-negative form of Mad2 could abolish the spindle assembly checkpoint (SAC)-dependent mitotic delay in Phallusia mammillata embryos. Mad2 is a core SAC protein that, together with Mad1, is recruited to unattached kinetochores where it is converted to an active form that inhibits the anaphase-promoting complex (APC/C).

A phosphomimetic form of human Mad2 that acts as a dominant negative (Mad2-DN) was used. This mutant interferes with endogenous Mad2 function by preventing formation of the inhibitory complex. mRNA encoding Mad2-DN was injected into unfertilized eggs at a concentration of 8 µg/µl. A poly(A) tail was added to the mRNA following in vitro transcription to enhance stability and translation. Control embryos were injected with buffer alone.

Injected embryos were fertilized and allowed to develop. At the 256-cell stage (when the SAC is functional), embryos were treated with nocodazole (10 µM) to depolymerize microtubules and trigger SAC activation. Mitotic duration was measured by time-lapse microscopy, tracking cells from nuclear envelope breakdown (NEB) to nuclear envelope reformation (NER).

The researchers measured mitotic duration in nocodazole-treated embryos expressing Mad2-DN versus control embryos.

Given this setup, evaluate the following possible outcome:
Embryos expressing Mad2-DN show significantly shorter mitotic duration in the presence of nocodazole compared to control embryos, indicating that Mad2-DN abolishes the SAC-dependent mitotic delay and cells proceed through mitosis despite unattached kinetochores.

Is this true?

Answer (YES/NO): YES